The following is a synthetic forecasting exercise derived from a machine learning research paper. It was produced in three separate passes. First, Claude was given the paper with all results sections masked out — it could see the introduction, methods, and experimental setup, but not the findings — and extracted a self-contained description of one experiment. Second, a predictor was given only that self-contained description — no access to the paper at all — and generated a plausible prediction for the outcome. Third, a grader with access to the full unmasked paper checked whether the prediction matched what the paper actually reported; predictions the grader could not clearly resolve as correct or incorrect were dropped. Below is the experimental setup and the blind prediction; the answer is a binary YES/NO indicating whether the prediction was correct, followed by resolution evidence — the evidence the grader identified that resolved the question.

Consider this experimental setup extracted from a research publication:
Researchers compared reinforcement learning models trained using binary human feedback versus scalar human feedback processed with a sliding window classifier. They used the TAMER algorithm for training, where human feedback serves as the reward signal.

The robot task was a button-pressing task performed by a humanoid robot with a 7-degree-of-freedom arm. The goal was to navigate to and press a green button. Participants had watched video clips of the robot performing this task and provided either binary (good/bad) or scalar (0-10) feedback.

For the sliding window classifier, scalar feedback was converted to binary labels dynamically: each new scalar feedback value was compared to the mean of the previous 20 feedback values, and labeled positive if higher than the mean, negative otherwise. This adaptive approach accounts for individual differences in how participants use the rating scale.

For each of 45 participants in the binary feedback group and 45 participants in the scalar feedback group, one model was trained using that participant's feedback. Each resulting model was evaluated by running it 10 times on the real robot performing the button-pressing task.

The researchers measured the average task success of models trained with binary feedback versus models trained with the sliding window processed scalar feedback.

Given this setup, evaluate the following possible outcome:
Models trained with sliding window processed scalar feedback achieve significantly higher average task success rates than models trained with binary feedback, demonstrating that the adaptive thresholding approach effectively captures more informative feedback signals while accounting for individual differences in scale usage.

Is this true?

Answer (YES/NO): NO